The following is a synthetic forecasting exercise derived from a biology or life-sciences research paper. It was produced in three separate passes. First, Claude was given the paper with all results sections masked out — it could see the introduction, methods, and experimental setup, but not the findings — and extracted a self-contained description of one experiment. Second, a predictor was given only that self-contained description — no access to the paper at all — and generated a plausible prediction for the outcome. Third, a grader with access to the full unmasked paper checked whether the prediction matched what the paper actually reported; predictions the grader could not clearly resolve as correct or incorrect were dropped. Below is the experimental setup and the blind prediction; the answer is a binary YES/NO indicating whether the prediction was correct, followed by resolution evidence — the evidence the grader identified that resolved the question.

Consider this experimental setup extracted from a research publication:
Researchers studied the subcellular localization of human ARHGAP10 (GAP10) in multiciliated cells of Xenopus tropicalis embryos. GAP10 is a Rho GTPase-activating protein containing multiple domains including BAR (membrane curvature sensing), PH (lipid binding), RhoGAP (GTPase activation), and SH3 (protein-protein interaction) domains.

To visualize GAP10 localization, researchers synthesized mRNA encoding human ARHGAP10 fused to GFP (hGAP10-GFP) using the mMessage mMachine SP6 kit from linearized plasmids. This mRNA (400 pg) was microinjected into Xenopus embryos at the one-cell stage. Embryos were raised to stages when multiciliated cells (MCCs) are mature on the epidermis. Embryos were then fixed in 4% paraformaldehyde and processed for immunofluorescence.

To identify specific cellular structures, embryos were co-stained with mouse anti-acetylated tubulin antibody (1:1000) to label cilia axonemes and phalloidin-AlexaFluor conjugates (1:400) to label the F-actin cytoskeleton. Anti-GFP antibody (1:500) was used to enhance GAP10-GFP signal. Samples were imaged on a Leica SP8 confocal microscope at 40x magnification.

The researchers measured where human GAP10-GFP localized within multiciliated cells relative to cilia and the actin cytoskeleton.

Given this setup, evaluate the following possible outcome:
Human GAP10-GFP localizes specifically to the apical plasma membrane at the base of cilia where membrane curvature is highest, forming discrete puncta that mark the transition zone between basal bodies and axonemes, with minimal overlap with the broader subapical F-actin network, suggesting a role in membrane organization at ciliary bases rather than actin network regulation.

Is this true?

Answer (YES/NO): NO